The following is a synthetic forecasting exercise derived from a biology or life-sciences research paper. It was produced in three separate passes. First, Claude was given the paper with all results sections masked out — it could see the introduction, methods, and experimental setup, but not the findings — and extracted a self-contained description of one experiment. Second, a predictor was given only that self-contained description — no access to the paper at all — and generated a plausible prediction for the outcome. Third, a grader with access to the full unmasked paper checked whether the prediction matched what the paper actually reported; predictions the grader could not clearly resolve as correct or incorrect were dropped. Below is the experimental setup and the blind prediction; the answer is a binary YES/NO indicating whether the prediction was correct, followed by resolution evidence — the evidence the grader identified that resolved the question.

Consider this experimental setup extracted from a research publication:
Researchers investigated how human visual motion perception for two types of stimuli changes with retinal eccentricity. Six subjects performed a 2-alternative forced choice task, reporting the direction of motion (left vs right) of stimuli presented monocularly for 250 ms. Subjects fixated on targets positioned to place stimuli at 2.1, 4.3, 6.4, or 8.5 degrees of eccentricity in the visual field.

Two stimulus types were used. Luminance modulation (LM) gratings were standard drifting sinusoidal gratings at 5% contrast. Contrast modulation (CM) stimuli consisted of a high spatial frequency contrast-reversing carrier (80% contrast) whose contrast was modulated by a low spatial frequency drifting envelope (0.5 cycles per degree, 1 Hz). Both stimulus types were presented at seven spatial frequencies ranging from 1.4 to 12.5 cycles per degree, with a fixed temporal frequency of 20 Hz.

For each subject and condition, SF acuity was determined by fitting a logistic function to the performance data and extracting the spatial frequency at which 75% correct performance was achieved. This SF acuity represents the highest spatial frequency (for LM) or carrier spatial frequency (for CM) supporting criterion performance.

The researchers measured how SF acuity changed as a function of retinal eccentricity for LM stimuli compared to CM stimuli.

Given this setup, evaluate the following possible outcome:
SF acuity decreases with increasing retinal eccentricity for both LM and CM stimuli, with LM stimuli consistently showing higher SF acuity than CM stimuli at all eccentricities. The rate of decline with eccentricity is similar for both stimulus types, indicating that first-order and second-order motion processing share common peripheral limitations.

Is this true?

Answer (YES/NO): NO